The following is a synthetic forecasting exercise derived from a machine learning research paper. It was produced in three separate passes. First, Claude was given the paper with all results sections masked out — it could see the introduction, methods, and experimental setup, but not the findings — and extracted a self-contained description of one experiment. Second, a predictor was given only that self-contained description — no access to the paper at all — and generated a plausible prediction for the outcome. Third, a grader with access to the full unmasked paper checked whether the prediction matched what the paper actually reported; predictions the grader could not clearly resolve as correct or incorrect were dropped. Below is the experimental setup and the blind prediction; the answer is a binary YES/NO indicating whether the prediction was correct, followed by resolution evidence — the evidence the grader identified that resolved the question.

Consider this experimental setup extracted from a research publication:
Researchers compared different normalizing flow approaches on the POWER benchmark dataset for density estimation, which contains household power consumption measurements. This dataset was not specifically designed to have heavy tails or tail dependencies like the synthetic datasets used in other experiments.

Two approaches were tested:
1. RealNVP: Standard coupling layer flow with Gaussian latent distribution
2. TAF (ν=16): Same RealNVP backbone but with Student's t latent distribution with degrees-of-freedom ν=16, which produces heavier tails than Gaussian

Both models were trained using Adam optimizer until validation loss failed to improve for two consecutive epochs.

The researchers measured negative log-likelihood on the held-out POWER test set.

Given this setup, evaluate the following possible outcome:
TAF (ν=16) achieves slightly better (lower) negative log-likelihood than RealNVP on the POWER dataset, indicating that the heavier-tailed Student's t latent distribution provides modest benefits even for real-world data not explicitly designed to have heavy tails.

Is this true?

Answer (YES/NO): YES